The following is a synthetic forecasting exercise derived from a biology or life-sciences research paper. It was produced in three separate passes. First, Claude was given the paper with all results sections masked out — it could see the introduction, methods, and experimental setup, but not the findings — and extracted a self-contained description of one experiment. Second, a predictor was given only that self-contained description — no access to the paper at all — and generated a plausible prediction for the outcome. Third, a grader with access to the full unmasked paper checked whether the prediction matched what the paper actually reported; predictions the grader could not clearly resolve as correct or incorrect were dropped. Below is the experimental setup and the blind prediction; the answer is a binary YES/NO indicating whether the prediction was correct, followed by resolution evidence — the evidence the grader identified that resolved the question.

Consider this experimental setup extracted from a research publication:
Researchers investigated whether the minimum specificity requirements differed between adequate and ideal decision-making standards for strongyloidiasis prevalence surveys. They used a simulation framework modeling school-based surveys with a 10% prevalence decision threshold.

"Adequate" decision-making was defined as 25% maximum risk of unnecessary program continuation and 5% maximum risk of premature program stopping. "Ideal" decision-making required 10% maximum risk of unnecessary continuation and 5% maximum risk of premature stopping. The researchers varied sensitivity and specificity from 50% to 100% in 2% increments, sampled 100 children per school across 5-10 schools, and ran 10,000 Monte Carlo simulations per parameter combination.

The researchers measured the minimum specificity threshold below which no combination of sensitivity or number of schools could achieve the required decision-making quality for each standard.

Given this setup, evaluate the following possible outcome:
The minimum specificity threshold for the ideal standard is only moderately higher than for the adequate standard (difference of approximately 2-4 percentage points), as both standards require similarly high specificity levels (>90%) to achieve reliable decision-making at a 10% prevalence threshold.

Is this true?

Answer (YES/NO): NO